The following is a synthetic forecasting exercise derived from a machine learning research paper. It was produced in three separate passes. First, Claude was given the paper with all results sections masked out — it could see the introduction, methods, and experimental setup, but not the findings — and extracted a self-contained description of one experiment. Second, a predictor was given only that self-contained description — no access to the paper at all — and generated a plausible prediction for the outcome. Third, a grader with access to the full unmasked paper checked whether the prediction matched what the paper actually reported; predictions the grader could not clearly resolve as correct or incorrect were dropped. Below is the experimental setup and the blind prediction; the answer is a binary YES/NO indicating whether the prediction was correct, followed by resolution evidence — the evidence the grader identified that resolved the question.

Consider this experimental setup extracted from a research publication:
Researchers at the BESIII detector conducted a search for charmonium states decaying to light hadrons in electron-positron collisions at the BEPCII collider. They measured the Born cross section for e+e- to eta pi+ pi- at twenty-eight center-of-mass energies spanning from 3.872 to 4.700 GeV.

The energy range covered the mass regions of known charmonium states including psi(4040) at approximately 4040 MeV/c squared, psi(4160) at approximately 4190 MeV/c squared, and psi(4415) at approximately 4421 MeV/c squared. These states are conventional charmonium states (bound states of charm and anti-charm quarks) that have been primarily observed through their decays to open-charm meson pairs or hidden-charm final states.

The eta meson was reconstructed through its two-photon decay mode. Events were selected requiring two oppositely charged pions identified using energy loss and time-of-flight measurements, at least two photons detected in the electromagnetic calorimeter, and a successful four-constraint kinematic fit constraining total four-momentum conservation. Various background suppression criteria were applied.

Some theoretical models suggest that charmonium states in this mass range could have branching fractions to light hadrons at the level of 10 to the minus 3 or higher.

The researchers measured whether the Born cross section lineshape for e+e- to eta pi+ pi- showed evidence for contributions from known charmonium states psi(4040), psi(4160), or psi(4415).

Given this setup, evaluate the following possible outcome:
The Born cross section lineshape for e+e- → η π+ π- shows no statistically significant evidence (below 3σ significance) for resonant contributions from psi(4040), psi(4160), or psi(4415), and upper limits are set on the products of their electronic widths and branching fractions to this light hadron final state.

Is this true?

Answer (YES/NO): NO